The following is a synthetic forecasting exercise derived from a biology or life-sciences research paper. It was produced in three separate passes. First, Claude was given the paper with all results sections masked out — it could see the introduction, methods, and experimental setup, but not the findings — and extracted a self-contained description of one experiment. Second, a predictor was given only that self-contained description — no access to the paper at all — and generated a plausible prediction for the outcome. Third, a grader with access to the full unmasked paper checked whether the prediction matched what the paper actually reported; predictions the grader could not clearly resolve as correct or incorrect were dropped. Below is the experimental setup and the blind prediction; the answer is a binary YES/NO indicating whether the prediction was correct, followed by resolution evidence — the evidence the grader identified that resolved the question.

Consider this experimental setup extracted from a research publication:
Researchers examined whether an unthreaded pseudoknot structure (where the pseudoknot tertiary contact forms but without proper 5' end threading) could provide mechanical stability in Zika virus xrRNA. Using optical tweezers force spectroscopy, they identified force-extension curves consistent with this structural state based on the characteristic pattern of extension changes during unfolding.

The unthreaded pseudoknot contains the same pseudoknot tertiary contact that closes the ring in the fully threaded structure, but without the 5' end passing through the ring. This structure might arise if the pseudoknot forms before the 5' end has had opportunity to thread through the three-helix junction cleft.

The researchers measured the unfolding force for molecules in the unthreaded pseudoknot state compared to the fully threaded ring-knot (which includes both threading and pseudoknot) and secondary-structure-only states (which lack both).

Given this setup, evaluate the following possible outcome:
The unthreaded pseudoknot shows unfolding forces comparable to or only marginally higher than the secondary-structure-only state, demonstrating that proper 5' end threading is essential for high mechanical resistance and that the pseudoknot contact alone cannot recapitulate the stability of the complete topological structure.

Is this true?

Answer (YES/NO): NO